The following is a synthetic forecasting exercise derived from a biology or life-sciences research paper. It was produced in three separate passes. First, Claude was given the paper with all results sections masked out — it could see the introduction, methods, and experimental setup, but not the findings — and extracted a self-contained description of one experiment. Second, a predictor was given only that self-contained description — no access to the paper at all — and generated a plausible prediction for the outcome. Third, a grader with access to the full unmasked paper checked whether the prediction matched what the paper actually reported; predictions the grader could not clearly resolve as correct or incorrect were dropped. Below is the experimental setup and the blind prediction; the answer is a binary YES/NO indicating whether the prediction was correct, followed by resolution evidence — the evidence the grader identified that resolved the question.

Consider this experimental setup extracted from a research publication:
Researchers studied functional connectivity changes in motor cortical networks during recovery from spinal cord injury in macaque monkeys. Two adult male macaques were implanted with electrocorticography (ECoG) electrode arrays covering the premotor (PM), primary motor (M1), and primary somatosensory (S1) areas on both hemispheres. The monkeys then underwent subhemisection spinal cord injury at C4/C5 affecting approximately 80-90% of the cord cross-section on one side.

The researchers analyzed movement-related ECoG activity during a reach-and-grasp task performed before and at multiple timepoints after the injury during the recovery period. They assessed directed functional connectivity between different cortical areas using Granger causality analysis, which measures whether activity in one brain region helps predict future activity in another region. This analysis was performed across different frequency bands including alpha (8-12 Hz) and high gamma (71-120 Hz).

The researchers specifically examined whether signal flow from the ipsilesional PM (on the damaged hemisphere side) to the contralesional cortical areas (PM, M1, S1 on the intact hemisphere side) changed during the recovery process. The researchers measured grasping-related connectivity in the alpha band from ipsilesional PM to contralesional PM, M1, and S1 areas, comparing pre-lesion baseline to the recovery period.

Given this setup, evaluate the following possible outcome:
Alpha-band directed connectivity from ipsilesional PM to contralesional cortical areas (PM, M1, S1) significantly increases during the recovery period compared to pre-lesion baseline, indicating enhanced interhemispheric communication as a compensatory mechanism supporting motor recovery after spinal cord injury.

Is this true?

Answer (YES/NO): YES